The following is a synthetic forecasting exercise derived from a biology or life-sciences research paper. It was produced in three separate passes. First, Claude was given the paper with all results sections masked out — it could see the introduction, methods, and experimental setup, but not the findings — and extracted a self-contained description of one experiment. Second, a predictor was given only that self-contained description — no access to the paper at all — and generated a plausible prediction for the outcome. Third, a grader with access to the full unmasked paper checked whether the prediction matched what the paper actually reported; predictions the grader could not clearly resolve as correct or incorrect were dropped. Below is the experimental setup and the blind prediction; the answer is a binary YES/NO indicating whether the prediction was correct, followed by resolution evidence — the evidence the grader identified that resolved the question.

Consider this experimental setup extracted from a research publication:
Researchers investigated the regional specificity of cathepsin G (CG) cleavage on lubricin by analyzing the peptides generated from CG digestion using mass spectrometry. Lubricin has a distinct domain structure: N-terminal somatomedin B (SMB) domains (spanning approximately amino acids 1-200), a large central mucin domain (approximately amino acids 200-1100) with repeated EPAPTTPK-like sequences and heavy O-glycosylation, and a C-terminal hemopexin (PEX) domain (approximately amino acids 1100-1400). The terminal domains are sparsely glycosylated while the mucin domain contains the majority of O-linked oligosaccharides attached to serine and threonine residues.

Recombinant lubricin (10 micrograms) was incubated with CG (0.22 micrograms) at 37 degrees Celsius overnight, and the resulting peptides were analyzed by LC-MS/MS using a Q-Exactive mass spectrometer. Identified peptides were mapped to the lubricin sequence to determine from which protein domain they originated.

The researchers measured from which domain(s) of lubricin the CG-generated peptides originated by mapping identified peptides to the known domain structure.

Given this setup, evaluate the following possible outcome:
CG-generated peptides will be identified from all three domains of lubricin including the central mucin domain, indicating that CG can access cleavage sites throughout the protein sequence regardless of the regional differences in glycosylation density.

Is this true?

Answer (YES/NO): YES